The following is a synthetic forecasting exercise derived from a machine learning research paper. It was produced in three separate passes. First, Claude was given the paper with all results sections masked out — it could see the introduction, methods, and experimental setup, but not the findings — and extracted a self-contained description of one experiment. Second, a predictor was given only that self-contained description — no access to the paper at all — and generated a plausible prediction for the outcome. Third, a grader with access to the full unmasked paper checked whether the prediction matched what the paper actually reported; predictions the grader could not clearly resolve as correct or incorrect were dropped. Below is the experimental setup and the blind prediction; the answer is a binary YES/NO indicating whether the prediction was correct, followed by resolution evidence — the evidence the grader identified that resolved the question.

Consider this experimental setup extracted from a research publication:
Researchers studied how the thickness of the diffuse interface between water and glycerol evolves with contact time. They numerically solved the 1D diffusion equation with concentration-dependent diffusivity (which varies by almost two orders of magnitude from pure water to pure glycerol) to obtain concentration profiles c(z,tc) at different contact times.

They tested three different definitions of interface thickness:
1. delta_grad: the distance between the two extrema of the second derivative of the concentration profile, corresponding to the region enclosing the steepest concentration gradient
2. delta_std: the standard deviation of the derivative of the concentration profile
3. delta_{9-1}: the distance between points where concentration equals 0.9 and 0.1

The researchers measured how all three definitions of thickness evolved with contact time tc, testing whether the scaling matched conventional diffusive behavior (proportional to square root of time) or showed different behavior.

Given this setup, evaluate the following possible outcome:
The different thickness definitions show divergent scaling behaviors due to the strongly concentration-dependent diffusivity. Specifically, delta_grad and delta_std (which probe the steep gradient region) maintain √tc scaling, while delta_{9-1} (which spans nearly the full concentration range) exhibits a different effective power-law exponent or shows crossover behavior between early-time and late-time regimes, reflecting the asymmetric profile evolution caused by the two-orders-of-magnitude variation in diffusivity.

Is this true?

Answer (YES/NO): NO